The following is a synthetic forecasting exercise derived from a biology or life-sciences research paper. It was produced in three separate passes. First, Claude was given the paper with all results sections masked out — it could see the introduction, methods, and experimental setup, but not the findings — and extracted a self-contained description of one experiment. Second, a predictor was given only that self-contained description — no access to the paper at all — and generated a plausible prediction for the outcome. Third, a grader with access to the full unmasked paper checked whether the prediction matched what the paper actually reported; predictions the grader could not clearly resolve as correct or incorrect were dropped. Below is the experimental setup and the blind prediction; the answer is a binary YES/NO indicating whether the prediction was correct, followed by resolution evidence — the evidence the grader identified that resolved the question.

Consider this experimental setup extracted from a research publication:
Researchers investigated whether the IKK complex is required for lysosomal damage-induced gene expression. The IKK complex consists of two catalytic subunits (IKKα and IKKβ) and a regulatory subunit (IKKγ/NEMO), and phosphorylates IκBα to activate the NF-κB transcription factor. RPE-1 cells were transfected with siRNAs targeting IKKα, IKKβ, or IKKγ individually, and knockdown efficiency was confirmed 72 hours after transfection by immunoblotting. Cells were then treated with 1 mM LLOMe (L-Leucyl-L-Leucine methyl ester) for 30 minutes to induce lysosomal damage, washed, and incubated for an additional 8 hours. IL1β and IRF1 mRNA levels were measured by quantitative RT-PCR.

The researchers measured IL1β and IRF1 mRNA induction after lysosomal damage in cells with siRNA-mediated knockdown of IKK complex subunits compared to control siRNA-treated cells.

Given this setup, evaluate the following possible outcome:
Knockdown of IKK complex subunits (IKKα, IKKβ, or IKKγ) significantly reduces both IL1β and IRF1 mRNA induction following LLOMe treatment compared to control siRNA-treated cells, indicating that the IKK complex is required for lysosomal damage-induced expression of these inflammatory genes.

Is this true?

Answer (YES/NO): YES